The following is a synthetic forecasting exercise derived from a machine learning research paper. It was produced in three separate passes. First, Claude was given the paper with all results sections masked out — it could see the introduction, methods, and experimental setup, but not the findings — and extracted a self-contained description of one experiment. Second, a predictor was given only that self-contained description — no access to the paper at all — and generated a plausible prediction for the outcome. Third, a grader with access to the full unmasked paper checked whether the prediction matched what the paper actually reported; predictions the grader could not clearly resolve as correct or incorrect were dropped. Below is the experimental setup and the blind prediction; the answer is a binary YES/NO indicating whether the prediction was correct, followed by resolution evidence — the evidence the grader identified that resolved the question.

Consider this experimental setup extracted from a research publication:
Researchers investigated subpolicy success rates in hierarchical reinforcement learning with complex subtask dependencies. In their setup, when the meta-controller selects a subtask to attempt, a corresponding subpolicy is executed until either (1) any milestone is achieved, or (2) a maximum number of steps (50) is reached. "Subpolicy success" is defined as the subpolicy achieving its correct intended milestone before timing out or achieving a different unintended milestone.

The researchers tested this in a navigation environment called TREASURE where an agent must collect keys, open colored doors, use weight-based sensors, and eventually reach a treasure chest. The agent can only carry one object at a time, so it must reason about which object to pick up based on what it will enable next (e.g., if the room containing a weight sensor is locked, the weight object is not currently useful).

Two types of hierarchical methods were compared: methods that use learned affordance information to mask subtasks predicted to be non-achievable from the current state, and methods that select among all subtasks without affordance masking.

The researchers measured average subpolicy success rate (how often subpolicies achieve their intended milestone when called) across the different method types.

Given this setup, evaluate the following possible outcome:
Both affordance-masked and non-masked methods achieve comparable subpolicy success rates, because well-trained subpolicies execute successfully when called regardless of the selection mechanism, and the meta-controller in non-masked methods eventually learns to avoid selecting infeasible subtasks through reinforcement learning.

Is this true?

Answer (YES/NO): NO